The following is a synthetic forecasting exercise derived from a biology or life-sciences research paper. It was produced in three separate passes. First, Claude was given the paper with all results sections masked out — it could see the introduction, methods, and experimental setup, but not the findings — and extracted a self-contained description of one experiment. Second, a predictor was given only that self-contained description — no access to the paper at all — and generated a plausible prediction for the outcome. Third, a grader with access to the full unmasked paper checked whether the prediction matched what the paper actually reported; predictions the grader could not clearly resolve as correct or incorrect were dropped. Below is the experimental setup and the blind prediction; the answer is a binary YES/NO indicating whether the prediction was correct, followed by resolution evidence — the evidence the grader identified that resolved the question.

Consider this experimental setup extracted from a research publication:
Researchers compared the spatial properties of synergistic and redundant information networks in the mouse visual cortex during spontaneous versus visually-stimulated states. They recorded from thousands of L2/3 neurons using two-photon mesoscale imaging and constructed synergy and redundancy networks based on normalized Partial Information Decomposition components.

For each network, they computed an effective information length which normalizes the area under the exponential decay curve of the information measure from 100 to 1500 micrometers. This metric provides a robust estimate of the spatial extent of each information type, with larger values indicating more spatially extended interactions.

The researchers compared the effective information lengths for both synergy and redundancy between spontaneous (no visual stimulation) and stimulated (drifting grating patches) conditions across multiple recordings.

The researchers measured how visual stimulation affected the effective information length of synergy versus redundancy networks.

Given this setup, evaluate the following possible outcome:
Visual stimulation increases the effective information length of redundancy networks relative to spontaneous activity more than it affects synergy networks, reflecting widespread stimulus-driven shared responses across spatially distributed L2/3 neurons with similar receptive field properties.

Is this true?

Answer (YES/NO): NO